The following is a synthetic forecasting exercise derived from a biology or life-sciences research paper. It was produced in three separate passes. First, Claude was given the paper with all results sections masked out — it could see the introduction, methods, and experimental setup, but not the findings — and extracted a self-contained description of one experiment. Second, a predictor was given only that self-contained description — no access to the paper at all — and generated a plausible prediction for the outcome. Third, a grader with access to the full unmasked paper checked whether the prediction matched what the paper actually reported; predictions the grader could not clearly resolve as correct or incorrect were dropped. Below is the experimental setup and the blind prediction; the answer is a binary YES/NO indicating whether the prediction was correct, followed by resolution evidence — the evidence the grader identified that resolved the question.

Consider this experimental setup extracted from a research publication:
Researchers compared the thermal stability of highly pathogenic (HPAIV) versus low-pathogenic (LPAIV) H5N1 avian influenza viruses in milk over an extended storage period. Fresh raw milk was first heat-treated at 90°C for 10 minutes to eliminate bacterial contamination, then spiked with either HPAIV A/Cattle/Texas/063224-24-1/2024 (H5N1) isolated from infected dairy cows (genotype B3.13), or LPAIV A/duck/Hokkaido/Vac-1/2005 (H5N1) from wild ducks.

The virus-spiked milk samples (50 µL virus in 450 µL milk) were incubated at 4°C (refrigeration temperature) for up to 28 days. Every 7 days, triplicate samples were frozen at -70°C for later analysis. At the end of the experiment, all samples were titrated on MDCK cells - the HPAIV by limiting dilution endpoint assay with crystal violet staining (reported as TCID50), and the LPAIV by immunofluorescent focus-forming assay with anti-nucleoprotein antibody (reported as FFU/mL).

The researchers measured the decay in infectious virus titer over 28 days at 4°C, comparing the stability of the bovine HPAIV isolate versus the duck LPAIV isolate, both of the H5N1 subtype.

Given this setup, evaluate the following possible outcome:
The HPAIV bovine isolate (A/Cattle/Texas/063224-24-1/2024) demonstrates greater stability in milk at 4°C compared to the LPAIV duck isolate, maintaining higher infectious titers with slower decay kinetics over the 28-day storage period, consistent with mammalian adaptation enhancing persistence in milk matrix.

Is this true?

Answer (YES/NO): NO